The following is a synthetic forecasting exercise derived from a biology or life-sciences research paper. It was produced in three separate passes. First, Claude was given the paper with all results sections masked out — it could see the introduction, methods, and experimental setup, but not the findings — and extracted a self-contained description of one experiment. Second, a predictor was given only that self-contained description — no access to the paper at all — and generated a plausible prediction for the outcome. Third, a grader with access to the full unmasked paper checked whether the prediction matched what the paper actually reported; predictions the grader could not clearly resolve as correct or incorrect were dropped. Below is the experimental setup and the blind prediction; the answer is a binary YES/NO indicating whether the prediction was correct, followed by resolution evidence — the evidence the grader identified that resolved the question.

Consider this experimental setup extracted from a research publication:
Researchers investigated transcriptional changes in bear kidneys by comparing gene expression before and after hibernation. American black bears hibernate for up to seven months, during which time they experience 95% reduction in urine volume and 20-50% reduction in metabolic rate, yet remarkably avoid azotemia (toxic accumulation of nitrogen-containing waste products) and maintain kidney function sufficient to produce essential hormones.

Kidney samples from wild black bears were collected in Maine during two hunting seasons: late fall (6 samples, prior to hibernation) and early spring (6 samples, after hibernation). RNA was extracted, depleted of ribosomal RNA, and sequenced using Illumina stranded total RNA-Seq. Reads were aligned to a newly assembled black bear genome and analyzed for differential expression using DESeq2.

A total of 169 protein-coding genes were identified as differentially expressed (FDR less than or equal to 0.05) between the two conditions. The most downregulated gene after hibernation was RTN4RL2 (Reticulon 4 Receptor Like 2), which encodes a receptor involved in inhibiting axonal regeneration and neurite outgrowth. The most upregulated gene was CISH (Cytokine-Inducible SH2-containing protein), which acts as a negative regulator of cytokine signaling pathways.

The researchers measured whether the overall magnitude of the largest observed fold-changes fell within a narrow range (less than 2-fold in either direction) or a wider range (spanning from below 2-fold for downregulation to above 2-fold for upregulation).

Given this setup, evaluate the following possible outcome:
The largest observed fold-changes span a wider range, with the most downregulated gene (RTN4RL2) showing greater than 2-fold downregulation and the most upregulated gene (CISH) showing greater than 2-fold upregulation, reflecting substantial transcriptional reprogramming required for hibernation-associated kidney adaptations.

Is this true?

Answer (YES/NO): NO